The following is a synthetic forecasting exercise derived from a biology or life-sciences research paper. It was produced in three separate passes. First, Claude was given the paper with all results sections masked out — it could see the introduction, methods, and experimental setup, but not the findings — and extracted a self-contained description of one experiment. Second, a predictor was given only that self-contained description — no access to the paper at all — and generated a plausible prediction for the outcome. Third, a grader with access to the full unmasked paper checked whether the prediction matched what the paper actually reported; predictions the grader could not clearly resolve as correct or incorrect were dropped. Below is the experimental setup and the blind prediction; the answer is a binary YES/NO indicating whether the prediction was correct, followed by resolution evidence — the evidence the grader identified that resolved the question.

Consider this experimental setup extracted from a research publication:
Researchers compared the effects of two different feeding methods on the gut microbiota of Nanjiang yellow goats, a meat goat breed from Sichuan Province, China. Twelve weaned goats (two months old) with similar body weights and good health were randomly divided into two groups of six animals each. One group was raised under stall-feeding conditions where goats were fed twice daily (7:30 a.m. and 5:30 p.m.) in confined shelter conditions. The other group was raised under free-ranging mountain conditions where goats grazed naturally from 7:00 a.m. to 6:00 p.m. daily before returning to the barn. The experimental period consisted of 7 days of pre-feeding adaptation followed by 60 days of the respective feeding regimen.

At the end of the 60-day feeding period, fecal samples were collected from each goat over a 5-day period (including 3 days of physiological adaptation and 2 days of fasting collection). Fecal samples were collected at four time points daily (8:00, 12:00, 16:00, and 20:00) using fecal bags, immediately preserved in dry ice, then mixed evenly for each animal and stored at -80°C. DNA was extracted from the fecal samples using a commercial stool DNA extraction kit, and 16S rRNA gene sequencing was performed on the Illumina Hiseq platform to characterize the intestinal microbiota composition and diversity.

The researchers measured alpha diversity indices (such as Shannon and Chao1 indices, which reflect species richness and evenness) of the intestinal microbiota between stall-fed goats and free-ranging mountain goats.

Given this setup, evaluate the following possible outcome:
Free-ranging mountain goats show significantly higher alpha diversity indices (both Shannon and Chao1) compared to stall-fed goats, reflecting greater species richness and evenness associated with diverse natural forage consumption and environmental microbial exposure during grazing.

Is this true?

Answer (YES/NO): NO